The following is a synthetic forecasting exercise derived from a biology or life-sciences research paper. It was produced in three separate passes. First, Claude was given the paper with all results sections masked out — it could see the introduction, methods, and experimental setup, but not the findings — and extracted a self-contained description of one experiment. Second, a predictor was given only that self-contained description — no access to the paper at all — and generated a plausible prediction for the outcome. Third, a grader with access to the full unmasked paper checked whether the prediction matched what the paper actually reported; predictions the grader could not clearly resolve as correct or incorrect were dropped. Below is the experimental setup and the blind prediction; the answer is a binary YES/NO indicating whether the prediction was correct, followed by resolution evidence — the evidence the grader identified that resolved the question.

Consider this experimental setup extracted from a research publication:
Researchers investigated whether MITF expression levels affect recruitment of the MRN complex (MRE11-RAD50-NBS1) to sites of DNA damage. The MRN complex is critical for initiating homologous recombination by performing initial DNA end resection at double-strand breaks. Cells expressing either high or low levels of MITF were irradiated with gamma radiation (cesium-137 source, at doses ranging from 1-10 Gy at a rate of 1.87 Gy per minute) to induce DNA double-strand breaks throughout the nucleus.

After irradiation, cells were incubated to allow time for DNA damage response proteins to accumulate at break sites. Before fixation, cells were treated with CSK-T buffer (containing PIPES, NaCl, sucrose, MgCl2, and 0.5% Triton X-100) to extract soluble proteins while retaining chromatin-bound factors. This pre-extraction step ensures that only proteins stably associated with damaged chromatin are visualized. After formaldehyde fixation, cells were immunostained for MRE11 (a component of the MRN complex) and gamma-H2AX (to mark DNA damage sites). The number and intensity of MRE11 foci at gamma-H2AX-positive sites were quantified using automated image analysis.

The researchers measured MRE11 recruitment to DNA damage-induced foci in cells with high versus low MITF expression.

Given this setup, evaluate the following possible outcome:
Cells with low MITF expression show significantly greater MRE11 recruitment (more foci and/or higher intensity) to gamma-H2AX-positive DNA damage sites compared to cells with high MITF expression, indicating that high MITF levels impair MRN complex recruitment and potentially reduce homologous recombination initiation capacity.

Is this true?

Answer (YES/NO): YES